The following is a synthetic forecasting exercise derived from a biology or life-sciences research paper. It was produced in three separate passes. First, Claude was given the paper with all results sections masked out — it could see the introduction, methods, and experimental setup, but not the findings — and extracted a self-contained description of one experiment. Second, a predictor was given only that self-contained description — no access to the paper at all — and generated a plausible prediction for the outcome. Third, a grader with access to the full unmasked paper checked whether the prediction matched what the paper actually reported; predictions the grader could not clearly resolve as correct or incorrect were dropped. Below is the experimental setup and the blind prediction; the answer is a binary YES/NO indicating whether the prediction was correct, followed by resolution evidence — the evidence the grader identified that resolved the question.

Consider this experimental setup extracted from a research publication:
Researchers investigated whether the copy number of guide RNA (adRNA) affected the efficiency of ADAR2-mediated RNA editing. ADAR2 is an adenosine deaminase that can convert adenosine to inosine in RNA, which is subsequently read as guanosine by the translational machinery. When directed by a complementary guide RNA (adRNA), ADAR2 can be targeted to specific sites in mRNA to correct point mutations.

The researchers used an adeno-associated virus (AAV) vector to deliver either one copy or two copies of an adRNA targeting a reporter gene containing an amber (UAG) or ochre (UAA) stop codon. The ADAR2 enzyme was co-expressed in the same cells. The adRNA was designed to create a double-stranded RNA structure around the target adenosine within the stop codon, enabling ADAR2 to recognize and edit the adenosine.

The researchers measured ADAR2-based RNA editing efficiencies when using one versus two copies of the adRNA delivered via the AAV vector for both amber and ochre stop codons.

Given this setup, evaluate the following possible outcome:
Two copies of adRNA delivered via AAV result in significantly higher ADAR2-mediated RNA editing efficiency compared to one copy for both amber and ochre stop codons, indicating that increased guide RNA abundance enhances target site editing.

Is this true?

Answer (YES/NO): YES